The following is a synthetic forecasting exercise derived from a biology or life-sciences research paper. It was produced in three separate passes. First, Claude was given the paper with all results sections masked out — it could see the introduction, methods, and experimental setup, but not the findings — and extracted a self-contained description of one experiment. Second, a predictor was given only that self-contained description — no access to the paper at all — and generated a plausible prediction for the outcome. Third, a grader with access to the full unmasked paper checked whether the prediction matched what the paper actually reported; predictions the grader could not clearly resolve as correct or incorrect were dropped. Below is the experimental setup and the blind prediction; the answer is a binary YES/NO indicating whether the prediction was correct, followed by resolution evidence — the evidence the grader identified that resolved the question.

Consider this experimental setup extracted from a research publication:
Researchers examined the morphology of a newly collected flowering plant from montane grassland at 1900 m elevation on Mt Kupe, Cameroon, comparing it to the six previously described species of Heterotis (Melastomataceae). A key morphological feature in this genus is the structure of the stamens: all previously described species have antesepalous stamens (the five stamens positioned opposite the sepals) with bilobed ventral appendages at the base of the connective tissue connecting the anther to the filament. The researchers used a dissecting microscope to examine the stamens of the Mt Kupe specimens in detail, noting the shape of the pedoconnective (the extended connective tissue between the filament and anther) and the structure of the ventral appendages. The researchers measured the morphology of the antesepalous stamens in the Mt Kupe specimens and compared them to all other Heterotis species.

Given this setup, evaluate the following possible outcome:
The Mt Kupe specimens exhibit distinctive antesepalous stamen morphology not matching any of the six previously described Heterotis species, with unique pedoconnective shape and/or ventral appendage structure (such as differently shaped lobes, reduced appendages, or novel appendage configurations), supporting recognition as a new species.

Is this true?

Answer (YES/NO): YES